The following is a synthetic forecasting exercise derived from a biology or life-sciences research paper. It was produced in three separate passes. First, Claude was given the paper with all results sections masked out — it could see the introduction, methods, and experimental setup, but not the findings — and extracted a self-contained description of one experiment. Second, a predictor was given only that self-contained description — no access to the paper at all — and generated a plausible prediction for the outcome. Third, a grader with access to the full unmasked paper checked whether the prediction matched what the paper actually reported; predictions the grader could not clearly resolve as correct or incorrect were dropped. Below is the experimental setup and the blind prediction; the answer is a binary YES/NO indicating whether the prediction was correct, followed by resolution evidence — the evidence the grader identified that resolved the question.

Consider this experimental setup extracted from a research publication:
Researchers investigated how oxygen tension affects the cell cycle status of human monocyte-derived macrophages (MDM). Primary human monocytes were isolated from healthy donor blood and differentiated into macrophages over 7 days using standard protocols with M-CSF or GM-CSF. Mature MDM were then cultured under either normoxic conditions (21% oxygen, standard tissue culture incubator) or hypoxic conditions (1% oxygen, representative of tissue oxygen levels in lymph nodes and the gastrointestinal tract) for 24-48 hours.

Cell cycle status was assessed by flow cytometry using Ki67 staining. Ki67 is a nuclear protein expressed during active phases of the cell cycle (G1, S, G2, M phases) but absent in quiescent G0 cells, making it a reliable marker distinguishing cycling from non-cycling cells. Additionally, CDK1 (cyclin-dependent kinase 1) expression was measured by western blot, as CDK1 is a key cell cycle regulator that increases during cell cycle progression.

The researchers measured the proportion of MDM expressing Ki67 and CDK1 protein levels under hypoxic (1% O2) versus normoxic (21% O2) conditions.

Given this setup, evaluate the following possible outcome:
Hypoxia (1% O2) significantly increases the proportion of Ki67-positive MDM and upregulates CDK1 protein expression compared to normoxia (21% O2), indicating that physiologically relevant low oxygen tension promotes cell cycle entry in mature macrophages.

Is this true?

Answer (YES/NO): YES